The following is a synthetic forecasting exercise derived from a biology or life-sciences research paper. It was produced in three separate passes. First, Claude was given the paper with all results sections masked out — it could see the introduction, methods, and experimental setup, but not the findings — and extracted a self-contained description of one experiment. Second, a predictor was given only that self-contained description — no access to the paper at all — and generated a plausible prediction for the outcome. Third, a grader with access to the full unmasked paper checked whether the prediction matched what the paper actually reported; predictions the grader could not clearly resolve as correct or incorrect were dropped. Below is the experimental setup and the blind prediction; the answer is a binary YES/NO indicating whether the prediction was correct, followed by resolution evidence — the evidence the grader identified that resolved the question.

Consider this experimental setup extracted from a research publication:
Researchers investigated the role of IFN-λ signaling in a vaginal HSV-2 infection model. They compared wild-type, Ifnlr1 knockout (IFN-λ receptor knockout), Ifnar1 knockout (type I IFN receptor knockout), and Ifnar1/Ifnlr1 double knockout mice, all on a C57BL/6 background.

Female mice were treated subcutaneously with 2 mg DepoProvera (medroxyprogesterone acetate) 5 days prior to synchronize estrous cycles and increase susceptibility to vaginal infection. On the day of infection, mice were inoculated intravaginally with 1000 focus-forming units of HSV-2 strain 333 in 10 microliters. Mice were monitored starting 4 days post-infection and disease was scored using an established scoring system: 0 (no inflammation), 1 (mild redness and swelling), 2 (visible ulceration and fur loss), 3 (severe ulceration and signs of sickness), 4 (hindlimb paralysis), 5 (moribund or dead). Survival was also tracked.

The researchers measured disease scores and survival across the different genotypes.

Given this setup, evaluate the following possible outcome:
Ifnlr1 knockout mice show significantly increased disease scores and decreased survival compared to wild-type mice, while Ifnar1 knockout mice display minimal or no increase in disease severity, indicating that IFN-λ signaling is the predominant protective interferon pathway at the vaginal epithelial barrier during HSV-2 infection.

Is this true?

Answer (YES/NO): NO